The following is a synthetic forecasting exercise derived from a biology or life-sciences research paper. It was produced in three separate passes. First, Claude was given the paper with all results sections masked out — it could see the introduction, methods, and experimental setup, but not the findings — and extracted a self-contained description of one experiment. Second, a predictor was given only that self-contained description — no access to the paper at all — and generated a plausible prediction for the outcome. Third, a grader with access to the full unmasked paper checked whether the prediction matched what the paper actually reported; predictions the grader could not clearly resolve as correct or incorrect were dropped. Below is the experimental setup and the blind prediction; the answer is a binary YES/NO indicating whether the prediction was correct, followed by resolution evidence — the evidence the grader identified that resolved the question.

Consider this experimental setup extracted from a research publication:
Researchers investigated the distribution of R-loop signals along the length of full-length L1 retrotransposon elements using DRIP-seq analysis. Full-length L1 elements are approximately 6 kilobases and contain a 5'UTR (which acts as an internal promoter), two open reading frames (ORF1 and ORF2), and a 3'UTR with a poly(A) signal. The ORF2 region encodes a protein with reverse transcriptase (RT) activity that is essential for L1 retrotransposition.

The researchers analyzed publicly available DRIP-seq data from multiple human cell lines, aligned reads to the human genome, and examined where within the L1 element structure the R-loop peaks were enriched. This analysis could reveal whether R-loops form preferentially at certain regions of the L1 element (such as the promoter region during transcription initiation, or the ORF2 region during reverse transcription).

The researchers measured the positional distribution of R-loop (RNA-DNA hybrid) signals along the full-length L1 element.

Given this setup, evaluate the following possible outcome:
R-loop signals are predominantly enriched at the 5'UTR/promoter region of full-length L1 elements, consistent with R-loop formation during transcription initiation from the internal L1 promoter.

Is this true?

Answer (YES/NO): YES